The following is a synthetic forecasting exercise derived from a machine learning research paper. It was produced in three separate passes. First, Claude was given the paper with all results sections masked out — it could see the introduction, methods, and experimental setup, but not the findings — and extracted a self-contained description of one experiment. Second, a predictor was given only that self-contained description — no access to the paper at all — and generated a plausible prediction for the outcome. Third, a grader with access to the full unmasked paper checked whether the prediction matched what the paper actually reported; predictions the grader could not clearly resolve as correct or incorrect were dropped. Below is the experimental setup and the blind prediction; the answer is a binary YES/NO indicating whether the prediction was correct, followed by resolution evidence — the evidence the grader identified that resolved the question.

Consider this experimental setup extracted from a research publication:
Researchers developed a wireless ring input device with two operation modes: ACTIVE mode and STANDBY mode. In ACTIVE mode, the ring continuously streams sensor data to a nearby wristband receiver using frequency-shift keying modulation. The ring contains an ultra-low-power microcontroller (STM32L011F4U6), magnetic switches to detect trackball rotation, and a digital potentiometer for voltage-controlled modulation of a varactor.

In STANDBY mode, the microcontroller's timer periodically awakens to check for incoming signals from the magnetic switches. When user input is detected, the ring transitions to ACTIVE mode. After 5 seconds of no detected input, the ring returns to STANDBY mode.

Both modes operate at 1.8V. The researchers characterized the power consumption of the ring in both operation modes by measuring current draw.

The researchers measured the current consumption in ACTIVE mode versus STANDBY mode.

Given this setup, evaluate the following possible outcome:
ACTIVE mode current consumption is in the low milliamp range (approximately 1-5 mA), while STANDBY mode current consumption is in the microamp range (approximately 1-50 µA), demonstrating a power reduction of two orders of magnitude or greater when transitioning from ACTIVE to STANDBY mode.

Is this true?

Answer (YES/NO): NO